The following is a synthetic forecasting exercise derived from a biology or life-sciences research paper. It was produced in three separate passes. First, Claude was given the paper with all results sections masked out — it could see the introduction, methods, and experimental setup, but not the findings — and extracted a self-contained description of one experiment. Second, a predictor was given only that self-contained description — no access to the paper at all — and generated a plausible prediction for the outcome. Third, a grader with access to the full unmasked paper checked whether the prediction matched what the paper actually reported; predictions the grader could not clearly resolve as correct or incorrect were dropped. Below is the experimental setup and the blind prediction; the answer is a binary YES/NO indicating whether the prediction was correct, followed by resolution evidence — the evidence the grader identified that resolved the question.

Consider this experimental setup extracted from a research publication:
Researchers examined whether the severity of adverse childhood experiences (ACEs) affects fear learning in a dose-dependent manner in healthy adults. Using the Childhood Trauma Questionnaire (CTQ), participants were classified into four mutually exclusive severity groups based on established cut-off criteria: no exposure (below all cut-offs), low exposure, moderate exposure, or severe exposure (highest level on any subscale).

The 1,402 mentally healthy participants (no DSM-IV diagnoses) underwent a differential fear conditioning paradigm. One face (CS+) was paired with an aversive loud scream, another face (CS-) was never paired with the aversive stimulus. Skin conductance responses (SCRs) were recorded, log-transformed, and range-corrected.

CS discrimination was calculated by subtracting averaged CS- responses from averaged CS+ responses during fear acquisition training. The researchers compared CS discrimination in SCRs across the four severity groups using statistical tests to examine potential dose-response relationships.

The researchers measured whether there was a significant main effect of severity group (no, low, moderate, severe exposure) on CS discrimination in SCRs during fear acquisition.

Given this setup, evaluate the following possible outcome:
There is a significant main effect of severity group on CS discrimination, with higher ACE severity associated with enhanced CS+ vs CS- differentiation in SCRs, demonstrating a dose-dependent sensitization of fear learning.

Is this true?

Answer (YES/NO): NO